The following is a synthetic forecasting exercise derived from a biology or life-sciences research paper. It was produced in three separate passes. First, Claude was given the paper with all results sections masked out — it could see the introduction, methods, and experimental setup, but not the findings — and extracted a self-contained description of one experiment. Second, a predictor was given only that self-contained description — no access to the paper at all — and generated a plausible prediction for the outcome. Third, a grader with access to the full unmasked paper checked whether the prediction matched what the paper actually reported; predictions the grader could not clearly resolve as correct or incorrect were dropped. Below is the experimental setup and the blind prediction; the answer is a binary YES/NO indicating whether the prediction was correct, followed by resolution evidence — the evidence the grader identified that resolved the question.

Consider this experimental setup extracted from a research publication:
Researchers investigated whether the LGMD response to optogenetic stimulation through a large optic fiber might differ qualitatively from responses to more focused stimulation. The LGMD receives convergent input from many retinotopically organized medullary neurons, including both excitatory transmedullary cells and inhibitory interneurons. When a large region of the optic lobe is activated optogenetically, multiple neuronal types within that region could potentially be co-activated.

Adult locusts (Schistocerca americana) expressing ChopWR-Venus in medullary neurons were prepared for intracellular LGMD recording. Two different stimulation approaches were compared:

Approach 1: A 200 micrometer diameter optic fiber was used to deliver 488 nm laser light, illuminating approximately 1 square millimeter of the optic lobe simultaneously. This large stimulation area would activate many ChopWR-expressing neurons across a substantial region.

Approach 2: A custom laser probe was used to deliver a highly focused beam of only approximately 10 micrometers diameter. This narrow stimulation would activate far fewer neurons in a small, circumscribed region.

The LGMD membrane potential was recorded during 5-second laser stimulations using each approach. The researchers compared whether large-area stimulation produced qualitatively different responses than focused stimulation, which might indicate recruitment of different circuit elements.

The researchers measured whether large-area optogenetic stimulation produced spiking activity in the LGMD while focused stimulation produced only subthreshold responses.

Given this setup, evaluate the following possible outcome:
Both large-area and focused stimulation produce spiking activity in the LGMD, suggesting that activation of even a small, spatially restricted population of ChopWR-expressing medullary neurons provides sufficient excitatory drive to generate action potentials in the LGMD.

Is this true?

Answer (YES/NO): NO